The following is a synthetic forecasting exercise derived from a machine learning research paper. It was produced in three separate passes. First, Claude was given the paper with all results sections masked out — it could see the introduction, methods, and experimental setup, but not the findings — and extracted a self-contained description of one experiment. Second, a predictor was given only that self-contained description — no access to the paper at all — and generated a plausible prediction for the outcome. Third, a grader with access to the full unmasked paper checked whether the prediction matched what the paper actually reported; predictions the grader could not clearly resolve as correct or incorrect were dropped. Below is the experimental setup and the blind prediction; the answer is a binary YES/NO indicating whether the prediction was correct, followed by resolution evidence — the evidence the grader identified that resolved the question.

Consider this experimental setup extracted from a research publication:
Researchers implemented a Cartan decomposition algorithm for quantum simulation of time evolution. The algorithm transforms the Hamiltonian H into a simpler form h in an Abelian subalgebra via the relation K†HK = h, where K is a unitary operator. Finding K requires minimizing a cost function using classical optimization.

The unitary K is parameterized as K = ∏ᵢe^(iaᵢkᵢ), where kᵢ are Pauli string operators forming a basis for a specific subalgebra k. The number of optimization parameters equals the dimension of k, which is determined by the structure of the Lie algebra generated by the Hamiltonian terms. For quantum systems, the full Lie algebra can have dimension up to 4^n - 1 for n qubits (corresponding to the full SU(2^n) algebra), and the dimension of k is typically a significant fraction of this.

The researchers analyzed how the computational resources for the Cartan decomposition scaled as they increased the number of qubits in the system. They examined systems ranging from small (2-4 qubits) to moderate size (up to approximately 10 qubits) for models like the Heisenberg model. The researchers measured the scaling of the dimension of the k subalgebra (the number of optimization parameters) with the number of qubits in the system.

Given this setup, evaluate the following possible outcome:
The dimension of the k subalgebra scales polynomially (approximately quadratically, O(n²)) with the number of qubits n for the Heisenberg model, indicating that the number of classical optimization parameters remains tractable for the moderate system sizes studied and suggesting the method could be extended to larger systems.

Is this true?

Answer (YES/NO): NO